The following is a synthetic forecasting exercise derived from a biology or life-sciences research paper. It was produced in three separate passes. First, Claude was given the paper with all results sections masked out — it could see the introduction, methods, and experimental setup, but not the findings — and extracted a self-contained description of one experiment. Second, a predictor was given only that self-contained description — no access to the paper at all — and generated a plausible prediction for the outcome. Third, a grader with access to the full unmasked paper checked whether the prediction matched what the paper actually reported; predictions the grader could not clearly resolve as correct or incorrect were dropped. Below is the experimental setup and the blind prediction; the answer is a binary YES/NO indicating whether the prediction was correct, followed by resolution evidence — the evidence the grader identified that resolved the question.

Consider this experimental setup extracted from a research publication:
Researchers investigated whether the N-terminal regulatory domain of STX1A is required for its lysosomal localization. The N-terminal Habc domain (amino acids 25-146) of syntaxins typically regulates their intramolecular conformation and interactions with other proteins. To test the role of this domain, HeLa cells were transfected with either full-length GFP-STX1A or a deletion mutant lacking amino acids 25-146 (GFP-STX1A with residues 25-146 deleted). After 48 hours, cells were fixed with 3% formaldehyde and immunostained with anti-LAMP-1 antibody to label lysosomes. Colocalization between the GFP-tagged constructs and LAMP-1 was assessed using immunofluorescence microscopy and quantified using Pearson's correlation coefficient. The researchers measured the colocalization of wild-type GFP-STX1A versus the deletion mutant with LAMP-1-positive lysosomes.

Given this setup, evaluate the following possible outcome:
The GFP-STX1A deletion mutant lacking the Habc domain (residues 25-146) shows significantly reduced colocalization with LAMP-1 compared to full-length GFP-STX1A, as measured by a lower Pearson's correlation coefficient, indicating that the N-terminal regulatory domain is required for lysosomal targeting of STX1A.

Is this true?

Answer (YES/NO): YES